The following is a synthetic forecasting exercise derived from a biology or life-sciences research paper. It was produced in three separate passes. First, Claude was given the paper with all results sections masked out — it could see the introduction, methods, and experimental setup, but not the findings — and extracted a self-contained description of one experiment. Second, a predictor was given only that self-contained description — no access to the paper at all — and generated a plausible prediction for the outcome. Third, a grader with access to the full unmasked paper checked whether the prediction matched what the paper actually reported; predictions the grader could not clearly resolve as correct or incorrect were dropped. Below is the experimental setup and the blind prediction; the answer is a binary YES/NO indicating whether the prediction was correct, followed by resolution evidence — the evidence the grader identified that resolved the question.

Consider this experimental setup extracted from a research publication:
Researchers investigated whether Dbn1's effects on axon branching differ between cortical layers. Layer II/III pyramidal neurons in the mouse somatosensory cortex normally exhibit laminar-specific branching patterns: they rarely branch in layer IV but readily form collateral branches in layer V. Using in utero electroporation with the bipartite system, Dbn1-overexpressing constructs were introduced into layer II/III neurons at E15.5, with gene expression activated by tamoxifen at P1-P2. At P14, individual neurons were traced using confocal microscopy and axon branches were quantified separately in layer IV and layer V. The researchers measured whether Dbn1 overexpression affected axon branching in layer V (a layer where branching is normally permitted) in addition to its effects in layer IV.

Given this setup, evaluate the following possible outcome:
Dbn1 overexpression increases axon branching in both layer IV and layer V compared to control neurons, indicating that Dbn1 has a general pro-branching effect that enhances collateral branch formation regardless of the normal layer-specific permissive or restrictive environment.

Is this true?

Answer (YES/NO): NO